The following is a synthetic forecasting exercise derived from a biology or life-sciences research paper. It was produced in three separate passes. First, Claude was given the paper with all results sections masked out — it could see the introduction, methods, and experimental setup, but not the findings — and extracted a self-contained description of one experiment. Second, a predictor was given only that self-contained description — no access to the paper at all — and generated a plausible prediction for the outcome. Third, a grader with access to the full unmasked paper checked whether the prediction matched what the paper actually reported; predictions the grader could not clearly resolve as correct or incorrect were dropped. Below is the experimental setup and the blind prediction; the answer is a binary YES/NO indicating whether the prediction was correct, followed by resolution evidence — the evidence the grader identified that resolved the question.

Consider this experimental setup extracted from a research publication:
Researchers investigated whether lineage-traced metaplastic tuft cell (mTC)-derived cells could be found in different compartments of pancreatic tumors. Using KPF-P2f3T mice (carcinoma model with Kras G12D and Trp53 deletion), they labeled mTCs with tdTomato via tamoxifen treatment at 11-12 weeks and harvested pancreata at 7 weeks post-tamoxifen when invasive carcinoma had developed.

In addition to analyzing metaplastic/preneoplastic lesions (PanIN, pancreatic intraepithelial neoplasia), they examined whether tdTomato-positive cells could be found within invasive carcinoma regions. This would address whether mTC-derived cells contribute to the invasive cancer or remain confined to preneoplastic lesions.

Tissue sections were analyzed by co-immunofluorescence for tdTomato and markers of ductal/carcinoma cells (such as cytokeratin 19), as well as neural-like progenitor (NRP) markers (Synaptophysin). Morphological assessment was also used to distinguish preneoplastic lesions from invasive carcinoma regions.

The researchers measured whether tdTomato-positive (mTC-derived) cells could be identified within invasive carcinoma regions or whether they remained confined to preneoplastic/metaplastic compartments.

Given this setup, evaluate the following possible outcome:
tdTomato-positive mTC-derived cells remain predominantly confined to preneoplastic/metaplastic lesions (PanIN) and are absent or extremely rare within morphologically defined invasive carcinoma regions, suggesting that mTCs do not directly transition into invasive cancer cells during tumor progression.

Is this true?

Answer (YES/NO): NO